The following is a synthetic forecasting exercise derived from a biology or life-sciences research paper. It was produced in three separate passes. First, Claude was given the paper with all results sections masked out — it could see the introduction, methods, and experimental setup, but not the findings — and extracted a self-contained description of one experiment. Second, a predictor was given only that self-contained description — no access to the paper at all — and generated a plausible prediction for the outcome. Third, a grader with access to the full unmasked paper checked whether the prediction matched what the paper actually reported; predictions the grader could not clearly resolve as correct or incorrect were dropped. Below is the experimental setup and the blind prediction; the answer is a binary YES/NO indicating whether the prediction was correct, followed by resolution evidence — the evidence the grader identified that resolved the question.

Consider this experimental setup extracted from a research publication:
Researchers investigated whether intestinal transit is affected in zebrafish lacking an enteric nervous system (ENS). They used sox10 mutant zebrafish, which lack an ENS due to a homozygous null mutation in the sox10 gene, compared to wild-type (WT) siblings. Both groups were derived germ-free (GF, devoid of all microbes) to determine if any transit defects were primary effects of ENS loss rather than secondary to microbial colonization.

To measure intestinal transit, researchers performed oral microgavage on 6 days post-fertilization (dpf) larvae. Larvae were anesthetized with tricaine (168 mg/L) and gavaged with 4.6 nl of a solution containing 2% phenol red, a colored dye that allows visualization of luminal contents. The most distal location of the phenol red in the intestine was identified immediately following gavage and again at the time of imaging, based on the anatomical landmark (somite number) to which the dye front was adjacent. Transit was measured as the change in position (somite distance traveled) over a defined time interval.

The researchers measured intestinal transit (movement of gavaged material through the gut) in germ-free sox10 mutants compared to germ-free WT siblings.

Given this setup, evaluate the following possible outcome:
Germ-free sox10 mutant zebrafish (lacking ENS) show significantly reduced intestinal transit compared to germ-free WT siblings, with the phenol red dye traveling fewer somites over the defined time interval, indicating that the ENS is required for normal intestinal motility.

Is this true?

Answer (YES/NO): YES